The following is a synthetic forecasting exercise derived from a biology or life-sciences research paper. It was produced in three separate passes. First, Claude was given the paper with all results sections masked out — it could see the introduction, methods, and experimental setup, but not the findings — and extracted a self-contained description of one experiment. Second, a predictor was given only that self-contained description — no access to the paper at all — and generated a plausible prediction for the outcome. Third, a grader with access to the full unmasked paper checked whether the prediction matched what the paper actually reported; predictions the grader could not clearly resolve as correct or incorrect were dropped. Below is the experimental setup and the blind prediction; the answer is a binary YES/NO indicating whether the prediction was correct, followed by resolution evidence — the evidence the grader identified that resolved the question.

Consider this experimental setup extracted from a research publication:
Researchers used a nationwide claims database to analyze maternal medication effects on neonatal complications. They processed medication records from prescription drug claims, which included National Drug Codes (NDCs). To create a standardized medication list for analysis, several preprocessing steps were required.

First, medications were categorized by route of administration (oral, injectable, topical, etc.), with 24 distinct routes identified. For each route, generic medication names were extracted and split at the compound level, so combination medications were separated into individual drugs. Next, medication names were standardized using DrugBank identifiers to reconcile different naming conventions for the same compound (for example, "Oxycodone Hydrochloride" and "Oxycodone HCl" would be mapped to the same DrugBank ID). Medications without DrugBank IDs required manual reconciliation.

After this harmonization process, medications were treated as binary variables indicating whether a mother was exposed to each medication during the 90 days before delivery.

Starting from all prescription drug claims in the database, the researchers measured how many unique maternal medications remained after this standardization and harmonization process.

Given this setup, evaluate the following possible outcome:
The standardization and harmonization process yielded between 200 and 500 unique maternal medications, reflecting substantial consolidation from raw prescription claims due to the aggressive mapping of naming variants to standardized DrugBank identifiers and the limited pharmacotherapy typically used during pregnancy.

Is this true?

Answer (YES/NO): NO